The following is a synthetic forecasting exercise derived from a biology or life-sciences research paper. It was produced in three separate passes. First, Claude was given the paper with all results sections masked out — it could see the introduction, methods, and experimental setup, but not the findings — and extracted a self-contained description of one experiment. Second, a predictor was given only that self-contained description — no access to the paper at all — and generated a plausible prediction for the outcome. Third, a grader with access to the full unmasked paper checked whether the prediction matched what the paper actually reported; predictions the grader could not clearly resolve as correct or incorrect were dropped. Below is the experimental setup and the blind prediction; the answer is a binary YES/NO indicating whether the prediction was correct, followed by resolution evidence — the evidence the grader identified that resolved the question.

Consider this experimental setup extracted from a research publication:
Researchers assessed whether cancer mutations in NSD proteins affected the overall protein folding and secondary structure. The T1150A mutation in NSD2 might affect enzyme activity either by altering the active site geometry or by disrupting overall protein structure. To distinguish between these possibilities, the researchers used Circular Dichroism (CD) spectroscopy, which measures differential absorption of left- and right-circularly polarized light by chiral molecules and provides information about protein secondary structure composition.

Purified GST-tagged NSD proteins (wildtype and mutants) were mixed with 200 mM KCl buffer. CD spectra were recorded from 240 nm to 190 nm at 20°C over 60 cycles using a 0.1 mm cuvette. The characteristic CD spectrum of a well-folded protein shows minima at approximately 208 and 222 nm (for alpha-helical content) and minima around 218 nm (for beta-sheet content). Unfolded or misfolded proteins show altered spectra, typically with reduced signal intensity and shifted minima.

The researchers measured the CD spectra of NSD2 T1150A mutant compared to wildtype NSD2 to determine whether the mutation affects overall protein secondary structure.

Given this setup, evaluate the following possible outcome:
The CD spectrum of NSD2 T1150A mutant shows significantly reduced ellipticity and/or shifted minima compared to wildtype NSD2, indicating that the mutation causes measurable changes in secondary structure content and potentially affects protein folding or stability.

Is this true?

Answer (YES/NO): NO